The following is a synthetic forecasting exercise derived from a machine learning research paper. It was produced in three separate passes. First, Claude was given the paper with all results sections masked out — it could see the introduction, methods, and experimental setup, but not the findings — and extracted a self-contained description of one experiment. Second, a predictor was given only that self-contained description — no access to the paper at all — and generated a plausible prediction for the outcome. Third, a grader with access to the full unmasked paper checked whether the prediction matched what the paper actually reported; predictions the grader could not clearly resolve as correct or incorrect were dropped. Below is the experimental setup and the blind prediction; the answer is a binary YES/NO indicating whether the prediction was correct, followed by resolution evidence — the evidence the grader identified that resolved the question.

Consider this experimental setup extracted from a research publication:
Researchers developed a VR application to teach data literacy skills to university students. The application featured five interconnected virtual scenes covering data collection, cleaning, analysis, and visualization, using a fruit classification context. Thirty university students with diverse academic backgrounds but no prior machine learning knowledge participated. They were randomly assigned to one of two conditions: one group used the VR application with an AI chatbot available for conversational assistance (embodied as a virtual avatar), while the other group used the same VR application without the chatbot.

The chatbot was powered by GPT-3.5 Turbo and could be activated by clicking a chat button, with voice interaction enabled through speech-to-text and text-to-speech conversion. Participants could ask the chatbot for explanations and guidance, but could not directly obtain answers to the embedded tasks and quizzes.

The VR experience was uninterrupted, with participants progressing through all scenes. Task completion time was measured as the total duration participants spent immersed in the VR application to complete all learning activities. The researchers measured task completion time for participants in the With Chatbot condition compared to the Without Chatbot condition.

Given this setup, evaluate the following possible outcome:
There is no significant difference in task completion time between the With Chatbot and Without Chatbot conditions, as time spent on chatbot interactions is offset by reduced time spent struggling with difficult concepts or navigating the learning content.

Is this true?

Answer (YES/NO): YES